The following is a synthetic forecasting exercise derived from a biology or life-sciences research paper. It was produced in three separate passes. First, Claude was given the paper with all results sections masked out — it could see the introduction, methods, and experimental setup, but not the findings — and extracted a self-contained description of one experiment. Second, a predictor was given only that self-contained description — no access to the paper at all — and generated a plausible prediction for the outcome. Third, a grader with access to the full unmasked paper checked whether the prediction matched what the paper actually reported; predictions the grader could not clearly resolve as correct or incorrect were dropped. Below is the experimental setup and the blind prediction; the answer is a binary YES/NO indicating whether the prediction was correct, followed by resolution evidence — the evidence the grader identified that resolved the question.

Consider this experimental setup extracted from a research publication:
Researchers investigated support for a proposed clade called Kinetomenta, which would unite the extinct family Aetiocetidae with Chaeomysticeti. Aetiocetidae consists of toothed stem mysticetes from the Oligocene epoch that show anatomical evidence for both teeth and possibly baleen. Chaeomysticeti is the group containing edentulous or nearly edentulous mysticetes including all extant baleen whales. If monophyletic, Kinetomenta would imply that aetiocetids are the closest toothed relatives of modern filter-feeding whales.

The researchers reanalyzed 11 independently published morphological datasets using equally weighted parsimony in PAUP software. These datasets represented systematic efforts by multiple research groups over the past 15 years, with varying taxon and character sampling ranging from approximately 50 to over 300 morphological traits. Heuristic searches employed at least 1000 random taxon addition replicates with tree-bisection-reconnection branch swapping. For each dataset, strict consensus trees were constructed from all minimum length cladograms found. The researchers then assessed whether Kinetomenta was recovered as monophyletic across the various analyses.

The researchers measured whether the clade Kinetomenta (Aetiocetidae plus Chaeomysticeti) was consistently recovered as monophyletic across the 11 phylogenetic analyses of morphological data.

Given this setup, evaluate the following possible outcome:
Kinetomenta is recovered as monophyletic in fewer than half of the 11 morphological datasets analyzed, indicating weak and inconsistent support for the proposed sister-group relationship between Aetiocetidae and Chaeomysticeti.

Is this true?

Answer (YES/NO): NO